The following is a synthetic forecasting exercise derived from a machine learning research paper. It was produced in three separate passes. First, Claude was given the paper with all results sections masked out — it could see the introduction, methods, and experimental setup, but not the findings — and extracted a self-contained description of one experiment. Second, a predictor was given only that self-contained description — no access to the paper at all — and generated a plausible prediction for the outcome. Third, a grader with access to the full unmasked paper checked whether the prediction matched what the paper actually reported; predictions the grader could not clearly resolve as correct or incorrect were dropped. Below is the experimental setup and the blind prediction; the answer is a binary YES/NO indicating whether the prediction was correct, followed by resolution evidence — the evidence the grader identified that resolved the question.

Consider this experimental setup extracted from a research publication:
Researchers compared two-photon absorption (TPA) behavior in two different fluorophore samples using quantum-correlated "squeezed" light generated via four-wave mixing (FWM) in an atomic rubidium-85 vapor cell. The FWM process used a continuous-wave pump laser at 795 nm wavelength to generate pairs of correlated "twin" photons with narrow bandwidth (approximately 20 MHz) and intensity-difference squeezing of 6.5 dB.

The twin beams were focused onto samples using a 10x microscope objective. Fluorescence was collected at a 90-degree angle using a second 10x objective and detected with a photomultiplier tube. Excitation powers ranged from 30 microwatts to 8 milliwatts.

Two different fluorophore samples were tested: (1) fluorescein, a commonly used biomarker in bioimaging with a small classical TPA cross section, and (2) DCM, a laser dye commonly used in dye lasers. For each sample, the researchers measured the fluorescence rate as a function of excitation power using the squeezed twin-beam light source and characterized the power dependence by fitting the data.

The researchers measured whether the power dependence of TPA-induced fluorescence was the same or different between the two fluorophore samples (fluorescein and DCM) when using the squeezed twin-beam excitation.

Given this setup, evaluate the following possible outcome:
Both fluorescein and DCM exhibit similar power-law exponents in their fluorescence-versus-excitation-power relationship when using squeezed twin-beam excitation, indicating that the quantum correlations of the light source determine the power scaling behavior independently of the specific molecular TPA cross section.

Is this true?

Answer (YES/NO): NO